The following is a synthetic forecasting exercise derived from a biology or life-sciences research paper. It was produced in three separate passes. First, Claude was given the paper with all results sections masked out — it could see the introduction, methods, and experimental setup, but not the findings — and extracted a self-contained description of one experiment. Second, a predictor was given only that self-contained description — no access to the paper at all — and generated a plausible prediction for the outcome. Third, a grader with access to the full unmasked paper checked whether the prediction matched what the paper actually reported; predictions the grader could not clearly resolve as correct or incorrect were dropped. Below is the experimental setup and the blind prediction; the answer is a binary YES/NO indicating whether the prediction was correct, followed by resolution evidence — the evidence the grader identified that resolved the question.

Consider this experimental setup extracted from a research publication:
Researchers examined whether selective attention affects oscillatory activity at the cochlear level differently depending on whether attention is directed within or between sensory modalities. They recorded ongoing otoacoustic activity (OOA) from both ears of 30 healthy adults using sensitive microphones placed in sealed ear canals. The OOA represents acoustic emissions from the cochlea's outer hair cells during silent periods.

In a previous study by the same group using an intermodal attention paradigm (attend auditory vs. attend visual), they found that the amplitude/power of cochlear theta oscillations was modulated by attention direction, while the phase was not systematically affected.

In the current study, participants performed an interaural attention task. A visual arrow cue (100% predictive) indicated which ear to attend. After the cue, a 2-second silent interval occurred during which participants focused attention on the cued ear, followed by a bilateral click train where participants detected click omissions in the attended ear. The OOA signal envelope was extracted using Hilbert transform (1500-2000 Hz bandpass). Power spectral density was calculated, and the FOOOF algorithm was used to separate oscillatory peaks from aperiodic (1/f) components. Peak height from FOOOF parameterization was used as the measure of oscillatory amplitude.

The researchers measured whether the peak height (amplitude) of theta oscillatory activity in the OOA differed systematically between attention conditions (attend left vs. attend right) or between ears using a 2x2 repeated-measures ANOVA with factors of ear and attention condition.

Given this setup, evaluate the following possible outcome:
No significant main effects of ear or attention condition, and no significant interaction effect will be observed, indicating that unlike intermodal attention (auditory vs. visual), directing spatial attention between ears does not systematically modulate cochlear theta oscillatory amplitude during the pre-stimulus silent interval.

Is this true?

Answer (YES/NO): NO